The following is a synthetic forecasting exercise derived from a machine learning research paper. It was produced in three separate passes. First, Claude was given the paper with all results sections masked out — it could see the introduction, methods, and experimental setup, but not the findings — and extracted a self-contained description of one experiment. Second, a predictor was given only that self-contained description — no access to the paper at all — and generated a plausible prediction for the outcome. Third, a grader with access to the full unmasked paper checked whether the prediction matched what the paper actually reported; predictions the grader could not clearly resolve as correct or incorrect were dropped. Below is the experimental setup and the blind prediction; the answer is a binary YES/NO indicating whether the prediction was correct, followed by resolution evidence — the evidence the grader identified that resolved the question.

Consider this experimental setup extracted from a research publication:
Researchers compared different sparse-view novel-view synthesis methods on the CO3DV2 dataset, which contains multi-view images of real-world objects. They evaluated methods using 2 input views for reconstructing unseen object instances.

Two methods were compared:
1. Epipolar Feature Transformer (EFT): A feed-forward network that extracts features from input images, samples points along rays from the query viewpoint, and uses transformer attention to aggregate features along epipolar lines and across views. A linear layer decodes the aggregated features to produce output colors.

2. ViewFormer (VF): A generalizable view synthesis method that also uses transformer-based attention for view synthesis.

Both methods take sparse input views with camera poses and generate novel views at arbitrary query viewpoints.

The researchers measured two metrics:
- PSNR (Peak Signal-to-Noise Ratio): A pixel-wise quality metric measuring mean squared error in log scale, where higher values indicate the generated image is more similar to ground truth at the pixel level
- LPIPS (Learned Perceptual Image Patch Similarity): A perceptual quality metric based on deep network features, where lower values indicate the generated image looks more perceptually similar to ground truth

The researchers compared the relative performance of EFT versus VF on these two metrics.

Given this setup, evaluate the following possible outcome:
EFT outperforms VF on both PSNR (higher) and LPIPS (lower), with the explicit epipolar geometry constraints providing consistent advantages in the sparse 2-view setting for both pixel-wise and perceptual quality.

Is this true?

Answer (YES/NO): NO